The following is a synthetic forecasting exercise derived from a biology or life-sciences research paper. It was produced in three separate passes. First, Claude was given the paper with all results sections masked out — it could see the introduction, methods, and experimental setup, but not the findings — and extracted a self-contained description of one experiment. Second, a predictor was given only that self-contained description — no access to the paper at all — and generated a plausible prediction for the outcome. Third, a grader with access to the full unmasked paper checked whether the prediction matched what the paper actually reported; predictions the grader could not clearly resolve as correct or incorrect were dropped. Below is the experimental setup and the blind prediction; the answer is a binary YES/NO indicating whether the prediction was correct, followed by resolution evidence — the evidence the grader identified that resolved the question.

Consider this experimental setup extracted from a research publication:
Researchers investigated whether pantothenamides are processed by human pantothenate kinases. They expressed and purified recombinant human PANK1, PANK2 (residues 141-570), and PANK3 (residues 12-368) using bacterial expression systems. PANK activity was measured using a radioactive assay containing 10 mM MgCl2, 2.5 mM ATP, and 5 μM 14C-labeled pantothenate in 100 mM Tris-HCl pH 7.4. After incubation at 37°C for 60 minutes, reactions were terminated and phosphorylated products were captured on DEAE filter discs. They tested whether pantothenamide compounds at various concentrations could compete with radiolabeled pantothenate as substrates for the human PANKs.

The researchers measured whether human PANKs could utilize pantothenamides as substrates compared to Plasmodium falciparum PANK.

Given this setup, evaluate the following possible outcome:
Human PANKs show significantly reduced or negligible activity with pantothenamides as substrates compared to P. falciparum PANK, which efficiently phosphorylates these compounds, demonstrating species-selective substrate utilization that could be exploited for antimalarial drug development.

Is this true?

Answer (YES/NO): NO